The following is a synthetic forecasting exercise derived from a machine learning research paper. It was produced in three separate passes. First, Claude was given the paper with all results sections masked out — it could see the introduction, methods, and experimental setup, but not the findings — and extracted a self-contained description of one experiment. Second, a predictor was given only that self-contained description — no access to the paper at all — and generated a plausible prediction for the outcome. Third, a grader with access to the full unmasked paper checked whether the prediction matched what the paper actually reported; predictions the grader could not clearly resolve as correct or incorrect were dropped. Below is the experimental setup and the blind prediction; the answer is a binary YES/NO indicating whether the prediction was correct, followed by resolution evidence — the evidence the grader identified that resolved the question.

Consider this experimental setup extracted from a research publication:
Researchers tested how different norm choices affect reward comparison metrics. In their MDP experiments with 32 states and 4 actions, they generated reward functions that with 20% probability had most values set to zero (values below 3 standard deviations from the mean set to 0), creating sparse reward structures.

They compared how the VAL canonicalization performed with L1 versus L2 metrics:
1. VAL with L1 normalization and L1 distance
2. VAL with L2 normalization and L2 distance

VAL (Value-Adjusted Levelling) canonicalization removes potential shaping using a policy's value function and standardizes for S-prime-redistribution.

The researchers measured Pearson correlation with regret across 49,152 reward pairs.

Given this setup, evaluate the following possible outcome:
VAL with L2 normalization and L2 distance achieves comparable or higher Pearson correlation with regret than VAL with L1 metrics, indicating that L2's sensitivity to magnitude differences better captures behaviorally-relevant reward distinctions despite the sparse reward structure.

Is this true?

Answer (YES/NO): NO